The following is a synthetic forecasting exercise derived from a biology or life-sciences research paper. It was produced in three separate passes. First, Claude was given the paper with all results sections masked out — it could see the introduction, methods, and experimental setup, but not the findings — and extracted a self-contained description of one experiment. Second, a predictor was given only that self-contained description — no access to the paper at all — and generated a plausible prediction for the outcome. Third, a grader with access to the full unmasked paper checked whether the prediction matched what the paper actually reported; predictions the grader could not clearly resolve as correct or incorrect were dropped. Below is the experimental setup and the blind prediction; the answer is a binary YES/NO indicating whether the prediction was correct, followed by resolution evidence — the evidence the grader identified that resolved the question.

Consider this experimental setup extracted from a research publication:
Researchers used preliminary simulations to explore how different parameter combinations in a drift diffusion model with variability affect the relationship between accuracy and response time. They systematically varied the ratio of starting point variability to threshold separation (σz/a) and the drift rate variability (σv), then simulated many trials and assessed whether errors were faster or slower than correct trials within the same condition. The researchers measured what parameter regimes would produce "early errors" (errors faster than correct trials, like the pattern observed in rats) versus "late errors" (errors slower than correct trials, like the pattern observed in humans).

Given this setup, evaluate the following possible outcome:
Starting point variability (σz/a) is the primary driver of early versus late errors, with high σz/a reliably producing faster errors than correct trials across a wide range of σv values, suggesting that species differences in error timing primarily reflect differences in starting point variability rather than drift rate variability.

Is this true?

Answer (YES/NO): NO